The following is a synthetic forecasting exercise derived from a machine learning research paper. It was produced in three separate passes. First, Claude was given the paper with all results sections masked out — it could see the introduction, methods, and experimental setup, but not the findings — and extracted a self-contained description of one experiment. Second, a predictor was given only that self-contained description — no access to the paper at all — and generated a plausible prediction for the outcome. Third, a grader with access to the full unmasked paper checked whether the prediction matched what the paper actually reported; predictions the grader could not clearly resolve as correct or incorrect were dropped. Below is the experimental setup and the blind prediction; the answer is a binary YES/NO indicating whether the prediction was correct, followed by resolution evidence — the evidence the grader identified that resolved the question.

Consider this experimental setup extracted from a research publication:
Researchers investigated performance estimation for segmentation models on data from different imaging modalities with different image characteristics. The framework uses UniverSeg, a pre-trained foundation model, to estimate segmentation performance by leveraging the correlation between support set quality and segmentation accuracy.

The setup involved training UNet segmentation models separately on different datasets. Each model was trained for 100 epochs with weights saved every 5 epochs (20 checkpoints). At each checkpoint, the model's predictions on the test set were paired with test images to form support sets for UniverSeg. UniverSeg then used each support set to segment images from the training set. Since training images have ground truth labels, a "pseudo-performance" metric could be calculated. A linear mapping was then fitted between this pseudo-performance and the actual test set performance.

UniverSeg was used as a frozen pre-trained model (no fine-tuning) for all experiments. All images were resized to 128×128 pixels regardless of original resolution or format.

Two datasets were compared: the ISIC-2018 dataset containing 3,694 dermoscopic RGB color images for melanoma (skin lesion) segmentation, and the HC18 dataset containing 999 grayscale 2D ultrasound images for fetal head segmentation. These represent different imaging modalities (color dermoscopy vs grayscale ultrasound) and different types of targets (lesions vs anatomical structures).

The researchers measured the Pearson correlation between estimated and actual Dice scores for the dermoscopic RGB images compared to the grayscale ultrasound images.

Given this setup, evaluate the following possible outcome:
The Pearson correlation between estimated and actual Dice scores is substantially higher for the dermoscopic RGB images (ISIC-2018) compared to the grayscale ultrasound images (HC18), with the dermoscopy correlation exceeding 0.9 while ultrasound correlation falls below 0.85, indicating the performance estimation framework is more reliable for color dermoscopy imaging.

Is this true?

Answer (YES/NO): NO